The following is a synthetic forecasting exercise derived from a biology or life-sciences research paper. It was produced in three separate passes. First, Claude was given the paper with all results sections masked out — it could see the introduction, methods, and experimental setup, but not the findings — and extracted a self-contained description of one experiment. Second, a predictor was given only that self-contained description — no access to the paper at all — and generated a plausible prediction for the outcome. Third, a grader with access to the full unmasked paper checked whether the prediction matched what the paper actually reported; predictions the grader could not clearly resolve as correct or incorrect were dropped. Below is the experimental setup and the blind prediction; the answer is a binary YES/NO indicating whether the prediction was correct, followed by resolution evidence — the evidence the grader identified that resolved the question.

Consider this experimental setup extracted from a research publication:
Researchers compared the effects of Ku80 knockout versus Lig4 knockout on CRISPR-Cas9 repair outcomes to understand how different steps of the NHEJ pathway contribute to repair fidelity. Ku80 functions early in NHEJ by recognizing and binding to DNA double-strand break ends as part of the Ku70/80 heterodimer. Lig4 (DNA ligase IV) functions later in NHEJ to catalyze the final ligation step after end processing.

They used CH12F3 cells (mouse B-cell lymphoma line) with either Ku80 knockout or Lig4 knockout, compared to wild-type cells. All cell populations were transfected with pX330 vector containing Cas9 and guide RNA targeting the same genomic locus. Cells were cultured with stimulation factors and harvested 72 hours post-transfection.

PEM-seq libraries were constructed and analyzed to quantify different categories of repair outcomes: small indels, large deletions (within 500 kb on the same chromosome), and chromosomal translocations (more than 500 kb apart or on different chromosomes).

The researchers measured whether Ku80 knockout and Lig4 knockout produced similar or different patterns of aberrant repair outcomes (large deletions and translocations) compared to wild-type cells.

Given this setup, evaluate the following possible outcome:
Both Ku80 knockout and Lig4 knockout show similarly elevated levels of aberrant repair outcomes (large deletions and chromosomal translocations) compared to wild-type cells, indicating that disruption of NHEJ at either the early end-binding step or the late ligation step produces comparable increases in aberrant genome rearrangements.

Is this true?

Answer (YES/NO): YES